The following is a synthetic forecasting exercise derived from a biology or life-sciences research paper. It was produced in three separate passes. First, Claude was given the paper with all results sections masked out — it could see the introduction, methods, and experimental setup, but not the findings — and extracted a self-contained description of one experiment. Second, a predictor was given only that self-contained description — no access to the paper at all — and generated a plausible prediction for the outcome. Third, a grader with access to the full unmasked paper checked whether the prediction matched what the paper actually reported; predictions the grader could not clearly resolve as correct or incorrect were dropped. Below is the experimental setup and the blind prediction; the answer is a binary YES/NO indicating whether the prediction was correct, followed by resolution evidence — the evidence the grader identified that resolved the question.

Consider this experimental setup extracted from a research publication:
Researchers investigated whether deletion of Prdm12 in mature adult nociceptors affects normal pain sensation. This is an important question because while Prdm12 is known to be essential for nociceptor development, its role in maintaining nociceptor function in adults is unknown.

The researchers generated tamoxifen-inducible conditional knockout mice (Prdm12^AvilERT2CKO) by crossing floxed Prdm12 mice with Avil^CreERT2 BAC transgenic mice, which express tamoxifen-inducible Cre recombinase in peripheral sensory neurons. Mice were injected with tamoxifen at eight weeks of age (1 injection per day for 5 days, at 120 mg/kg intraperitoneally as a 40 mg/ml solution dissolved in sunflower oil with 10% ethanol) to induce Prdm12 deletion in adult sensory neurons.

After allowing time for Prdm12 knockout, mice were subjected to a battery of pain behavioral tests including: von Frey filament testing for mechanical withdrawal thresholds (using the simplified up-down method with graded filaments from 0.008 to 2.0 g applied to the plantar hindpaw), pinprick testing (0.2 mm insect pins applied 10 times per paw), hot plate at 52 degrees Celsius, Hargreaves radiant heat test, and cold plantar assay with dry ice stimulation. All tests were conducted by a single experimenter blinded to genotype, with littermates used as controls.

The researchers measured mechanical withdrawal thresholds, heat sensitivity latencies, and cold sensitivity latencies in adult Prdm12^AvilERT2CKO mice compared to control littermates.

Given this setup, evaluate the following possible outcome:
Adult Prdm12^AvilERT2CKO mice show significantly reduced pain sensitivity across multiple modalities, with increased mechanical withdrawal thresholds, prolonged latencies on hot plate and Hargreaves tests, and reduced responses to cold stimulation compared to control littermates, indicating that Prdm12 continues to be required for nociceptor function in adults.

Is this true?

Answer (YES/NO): NO